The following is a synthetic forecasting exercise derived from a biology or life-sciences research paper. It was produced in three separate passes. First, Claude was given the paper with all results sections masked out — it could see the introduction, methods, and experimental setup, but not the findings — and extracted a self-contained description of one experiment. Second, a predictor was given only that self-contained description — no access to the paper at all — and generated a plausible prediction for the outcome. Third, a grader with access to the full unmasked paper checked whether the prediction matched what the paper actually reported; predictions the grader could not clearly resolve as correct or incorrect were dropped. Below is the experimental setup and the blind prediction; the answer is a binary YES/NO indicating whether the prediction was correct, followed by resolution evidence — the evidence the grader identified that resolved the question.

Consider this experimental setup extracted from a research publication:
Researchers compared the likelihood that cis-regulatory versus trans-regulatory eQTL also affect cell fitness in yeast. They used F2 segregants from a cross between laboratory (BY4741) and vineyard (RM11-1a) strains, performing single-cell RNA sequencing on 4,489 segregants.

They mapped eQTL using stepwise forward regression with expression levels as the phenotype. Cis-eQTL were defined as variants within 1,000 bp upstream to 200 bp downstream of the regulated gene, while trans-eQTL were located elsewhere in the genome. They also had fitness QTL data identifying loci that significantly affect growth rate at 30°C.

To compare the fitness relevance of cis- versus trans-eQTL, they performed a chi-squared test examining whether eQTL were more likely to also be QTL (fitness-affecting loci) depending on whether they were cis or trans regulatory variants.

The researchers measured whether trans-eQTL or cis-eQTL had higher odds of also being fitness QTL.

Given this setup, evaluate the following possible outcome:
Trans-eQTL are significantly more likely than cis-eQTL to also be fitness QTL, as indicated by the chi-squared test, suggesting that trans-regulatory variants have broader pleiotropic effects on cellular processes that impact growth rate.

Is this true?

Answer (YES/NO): YES